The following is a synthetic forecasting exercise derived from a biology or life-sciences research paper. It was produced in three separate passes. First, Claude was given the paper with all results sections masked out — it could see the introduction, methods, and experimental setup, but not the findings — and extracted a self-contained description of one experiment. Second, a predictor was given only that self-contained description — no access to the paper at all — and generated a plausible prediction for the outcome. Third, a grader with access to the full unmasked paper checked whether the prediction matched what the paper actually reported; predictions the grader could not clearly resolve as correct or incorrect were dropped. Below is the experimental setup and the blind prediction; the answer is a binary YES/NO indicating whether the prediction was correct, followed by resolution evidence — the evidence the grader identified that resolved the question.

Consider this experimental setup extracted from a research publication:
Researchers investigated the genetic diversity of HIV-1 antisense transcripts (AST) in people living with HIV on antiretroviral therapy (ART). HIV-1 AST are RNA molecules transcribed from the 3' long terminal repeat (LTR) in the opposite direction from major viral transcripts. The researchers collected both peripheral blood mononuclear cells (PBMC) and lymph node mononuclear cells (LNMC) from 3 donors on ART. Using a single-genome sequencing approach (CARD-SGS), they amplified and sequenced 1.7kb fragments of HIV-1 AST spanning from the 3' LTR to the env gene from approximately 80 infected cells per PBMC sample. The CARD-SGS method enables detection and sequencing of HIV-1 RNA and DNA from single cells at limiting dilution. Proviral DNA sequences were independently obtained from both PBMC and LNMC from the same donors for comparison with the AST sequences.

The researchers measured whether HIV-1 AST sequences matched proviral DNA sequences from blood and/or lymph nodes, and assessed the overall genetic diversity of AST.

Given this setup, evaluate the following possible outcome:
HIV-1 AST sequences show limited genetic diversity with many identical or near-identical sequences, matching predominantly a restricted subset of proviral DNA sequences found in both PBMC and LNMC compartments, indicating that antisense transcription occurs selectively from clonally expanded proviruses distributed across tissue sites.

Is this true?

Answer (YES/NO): NO